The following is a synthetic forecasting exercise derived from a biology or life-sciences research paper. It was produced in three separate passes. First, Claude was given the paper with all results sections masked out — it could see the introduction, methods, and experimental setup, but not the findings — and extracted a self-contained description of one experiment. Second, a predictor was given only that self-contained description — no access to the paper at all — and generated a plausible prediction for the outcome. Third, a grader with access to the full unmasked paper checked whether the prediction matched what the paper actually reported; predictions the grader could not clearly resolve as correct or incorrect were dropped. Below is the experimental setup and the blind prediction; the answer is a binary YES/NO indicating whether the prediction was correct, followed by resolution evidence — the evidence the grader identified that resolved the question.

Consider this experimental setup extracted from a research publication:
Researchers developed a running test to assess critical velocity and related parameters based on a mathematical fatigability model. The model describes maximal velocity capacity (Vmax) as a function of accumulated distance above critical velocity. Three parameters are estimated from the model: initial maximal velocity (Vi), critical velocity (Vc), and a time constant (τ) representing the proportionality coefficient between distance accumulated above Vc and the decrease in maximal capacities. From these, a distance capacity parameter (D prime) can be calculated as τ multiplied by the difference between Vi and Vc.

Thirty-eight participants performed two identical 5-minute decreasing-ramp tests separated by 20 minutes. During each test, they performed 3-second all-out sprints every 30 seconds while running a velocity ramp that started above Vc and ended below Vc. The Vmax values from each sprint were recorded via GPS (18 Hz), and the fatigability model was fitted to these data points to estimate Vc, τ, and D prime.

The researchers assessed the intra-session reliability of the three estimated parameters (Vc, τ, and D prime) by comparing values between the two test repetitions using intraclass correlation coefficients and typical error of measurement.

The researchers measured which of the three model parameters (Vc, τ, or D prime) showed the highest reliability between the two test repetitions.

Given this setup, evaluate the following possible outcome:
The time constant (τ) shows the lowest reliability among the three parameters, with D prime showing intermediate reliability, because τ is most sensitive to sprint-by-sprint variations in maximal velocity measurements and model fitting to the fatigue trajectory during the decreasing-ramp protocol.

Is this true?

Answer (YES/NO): NO